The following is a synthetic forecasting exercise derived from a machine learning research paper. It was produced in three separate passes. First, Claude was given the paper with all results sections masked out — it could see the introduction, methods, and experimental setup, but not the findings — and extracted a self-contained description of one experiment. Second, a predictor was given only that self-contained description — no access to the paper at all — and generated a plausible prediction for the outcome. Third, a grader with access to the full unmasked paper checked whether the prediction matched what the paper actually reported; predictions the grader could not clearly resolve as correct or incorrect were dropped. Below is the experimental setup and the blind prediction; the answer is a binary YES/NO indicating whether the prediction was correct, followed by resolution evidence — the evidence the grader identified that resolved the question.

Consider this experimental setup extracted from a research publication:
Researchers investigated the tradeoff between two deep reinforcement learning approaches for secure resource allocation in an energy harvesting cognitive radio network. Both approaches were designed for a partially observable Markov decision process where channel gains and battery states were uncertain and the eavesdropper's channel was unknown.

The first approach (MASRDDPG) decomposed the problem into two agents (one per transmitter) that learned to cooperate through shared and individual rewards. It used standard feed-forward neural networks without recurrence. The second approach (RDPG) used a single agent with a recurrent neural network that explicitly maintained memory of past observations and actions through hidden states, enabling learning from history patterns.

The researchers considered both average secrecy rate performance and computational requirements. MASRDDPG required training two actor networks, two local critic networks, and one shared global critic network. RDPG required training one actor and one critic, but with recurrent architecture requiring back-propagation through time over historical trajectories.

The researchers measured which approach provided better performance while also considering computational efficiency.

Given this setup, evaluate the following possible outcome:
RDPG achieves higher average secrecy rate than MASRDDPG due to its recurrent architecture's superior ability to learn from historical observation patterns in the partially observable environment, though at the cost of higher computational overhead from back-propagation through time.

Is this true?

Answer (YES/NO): NO